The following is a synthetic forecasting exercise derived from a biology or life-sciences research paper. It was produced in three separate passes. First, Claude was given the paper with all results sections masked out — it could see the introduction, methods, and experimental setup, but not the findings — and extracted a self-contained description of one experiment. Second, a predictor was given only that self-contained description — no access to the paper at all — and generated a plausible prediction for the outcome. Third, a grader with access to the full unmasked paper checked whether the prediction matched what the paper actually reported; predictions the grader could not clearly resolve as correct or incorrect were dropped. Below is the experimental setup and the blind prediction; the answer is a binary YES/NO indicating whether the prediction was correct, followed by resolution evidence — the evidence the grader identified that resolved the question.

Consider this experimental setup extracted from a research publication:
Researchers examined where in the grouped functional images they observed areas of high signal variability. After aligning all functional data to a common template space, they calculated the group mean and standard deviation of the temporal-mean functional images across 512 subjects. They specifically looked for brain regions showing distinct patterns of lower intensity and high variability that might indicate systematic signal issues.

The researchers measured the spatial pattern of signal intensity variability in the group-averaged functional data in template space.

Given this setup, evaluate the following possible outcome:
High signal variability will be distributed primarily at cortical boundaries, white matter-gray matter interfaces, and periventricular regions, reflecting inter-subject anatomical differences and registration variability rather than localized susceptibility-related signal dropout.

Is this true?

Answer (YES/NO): NO